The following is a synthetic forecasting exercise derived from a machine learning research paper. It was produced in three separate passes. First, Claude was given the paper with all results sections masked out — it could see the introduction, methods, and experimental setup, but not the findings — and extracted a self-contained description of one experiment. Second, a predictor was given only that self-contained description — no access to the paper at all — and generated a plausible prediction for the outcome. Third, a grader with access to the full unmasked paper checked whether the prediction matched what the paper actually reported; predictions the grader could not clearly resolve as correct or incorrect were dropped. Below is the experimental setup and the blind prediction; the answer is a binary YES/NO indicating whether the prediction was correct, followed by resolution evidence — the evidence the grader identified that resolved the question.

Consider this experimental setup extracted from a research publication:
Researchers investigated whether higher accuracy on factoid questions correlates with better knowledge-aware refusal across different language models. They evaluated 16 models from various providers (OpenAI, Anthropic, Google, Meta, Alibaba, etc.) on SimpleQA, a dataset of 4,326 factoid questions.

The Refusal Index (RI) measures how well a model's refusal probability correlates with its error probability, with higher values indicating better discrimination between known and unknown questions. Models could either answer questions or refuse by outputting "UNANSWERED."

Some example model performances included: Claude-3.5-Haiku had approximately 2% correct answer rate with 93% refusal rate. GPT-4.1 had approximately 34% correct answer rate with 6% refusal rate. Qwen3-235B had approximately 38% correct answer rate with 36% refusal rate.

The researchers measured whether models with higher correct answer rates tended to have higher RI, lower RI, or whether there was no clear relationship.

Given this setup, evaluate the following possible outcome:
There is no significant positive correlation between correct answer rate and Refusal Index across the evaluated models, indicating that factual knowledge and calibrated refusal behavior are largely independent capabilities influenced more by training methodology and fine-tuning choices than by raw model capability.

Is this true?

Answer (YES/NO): YES